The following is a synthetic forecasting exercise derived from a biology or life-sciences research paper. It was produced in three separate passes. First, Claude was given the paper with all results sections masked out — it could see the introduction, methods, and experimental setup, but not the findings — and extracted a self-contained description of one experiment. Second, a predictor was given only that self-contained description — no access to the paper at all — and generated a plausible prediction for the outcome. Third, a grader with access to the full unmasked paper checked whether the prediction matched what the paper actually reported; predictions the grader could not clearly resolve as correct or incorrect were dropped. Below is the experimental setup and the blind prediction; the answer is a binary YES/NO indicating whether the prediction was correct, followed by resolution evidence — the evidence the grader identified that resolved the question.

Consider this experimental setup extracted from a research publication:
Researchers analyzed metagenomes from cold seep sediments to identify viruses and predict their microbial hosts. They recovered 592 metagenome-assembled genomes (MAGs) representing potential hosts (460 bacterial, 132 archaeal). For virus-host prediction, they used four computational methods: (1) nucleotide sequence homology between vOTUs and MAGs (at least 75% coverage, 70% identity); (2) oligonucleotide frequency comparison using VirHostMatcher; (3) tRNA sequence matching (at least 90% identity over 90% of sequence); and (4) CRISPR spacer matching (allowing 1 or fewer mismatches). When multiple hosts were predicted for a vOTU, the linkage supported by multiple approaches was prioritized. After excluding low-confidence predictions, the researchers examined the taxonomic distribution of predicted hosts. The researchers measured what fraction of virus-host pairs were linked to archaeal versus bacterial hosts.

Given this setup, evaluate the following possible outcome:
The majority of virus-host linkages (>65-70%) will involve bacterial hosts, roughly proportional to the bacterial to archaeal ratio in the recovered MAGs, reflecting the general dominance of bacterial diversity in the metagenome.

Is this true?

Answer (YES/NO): NO